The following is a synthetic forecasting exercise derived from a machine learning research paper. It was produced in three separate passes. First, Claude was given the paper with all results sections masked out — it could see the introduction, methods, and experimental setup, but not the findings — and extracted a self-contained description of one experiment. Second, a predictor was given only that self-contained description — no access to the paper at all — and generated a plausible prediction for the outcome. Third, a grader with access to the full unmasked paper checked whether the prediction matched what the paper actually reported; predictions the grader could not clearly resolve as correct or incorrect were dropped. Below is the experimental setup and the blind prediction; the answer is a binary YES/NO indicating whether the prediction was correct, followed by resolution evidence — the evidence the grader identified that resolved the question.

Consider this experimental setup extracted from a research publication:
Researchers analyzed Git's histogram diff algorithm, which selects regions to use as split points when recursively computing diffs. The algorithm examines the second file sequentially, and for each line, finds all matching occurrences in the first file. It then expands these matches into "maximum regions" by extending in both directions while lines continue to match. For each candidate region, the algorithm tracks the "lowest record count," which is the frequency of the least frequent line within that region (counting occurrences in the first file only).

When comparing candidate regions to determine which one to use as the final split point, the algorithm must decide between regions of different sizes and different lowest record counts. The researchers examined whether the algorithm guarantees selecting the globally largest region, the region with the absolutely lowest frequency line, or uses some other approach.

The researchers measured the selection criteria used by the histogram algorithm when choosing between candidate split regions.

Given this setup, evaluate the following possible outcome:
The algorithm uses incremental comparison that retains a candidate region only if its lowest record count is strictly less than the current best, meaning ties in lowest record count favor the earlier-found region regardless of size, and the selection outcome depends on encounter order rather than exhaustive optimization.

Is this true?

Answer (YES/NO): NO